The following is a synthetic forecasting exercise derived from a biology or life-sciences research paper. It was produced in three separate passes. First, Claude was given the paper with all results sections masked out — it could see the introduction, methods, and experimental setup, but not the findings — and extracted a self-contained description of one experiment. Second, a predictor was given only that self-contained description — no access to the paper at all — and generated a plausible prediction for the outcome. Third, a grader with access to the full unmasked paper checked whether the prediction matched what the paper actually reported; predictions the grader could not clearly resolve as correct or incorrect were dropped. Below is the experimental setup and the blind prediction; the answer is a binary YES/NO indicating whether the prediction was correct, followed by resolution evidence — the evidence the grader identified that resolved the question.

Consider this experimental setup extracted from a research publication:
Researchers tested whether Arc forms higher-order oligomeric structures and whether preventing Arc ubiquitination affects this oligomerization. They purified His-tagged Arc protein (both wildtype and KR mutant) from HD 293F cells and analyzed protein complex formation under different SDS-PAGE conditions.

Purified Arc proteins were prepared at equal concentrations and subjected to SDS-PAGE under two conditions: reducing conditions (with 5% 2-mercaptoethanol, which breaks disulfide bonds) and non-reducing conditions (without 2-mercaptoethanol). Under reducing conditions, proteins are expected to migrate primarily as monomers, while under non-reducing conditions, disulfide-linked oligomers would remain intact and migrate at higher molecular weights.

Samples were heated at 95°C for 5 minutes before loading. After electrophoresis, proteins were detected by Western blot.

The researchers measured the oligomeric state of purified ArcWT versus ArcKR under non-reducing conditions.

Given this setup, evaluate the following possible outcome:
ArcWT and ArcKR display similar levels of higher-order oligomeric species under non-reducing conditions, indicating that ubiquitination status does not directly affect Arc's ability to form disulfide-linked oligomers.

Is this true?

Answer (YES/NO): NO